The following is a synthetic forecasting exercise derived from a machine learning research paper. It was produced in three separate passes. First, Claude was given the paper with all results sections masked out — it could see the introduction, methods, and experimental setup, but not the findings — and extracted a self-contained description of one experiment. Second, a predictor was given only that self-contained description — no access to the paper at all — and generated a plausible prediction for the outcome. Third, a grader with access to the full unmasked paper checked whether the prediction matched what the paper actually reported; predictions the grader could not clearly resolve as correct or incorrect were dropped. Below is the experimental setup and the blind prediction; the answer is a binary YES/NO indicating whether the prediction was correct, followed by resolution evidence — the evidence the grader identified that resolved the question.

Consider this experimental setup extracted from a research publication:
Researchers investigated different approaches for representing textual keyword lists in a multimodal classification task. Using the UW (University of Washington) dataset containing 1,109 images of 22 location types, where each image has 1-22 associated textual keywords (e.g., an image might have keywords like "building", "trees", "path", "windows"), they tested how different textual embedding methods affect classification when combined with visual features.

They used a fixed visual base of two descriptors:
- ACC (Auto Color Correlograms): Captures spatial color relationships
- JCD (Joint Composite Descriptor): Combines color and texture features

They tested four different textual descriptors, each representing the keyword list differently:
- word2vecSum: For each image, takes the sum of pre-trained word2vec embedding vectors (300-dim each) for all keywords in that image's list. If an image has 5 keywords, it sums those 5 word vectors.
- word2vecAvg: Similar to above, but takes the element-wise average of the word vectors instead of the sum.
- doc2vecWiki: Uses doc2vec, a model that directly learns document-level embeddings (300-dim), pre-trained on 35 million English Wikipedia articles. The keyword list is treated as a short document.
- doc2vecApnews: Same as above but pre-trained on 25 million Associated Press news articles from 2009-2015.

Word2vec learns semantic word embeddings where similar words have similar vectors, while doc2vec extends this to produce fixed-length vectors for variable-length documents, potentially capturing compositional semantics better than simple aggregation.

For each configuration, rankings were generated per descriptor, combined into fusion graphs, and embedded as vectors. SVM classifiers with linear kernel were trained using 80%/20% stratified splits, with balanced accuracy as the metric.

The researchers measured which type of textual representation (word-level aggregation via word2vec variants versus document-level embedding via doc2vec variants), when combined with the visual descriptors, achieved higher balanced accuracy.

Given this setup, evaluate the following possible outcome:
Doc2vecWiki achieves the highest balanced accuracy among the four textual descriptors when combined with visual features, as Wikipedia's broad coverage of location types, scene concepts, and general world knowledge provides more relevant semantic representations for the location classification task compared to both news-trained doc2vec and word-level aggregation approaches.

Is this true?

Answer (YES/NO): NO